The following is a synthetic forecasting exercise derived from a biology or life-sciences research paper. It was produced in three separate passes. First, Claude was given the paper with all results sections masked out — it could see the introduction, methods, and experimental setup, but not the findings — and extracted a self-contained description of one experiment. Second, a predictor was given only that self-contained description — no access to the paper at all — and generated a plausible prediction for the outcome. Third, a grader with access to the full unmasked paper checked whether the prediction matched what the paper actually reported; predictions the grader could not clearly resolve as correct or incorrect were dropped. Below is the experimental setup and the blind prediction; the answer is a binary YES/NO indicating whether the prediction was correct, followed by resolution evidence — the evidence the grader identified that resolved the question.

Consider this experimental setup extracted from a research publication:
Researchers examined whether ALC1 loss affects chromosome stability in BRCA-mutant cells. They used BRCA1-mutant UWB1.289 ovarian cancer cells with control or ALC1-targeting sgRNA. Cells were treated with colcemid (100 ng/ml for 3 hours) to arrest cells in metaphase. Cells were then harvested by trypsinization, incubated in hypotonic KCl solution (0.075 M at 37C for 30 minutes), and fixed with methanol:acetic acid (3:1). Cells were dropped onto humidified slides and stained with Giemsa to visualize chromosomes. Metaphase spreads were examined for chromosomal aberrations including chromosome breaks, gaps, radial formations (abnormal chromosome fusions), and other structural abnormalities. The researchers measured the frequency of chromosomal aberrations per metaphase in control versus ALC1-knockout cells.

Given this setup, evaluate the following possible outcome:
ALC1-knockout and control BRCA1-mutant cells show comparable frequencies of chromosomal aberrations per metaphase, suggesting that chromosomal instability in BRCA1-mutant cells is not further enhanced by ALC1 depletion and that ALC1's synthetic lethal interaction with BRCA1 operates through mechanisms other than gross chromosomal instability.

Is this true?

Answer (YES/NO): NO